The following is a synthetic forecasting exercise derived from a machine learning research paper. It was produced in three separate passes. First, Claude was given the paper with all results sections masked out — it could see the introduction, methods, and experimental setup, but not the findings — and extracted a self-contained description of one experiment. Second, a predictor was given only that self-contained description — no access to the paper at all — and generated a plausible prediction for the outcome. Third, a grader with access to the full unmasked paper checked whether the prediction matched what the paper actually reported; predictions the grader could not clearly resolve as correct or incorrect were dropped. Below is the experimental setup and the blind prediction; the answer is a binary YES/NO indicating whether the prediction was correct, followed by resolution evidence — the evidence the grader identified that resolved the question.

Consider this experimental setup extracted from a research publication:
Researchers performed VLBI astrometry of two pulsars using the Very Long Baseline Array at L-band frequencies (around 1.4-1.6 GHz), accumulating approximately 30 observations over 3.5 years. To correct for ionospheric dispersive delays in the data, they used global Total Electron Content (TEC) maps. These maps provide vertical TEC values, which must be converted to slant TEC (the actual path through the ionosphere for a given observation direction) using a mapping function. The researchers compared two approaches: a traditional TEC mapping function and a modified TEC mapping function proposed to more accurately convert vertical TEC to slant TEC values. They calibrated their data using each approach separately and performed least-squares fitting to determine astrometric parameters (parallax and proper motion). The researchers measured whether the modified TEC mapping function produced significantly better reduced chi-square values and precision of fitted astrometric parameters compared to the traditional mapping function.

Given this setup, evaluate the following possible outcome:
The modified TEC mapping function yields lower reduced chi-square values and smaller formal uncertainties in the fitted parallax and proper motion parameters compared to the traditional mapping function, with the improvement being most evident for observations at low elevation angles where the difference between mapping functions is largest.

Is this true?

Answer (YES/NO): NO